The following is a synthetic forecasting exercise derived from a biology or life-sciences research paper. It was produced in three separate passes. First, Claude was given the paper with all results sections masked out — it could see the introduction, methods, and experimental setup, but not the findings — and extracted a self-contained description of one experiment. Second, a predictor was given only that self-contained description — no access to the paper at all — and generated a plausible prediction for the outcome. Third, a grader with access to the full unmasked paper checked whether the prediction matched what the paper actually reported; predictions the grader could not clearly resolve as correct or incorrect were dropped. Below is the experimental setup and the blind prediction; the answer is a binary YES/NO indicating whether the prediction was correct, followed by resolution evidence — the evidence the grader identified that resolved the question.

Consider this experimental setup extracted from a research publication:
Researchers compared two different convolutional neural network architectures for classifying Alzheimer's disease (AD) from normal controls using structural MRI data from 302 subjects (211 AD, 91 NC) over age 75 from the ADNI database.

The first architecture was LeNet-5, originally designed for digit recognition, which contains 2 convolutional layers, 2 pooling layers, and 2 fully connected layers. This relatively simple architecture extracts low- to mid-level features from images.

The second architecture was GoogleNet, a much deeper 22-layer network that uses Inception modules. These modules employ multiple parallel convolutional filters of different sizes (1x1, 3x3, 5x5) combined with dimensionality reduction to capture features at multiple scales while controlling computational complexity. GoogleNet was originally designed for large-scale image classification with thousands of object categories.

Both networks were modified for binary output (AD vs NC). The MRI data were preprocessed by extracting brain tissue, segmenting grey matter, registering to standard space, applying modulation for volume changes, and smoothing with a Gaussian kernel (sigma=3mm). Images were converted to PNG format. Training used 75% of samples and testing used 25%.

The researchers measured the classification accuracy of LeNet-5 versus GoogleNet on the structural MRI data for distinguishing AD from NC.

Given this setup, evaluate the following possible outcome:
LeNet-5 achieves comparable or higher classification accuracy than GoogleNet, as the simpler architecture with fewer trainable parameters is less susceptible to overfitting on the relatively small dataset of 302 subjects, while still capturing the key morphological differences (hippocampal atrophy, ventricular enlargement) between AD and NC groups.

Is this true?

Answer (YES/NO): YES